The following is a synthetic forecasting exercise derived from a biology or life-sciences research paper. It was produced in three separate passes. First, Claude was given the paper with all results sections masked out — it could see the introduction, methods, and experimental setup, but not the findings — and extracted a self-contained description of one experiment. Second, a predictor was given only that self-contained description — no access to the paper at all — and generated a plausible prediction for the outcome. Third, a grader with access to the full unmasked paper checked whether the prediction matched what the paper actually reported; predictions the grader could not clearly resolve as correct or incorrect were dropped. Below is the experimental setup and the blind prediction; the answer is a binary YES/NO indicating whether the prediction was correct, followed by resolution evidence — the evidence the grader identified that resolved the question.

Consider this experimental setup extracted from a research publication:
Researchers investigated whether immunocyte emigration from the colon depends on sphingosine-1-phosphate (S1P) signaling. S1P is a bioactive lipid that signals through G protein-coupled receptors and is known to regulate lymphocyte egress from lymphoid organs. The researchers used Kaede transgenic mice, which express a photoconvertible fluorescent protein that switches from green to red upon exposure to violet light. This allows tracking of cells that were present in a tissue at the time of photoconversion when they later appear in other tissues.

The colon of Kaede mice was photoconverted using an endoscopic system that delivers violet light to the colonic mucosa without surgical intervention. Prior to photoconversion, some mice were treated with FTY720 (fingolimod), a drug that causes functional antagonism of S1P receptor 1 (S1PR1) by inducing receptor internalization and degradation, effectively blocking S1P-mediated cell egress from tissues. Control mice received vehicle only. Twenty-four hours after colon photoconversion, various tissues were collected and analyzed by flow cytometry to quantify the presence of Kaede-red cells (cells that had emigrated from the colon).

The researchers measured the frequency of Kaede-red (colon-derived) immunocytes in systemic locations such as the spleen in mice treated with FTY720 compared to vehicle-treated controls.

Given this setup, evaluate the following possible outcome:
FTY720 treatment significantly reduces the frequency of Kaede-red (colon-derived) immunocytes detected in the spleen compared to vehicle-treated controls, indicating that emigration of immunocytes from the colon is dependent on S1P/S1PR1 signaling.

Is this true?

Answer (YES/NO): YES